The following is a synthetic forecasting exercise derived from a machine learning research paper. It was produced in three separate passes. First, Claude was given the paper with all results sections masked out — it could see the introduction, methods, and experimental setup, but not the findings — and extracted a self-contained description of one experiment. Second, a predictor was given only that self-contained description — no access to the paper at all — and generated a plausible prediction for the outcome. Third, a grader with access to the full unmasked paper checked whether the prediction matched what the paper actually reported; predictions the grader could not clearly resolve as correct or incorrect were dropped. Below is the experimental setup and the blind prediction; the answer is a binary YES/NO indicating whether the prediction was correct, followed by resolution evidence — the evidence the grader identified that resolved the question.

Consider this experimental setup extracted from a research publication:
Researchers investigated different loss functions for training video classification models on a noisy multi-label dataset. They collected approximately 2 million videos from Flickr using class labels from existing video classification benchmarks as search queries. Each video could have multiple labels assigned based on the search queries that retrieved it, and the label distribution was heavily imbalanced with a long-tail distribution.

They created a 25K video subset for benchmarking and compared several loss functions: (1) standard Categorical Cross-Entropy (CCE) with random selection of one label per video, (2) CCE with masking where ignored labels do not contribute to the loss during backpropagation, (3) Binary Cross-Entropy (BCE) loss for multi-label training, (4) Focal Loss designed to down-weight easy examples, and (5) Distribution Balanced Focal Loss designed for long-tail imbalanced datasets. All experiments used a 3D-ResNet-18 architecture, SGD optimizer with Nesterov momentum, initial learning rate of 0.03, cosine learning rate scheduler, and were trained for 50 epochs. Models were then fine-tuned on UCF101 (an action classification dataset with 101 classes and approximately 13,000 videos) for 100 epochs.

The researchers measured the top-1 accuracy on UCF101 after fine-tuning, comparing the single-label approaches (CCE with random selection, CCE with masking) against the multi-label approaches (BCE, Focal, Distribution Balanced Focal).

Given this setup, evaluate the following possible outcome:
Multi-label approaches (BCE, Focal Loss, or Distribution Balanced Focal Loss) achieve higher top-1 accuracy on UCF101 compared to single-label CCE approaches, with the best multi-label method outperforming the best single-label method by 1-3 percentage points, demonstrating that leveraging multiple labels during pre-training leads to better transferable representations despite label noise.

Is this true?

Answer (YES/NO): NO